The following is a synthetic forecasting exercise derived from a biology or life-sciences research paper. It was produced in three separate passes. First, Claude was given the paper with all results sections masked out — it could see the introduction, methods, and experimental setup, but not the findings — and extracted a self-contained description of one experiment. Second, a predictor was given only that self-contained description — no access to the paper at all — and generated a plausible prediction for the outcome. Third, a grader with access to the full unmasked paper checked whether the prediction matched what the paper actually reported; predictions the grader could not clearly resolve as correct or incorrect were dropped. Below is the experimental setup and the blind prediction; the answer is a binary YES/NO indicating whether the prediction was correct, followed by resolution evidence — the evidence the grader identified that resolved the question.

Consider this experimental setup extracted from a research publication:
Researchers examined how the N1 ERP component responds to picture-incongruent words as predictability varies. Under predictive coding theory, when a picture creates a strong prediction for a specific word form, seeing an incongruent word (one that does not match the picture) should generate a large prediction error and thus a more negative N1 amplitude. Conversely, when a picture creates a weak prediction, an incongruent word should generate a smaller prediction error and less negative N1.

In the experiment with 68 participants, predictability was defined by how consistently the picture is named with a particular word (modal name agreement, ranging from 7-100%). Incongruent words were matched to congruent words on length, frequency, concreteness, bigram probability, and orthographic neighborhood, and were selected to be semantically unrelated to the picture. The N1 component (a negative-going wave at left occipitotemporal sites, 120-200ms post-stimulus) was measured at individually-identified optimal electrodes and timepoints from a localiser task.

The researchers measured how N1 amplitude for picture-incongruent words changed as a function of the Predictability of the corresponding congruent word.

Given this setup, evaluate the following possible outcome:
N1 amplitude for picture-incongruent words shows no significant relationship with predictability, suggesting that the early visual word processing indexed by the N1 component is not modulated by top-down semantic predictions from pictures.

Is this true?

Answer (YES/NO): NO